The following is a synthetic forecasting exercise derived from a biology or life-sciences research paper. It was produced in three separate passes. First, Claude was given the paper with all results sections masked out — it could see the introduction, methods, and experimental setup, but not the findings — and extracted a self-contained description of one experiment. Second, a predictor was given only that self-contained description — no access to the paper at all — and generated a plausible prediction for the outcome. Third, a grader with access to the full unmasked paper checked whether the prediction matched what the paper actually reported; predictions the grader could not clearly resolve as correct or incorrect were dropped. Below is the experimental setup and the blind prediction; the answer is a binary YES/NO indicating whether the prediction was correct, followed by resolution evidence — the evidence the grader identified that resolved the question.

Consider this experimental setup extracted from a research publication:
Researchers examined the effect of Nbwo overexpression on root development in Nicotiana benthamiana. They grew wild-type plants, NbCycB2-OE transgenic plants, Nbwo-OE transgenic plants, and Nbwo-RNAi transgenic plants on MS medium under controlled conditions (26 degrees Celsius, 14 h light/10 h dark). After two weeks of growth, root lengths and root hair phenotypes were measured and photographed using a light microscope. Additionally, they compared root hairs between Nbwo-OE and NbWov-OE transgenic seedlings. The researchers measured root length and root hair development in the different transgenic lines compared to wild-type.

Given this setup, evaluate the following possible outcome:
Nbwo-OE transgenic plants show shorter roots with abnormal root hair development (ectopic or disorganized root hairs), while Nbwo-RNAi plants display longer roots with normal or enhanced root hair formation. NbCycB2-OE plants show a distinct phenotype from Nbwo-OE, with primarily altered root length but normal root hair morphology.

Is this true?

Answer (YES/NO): NO